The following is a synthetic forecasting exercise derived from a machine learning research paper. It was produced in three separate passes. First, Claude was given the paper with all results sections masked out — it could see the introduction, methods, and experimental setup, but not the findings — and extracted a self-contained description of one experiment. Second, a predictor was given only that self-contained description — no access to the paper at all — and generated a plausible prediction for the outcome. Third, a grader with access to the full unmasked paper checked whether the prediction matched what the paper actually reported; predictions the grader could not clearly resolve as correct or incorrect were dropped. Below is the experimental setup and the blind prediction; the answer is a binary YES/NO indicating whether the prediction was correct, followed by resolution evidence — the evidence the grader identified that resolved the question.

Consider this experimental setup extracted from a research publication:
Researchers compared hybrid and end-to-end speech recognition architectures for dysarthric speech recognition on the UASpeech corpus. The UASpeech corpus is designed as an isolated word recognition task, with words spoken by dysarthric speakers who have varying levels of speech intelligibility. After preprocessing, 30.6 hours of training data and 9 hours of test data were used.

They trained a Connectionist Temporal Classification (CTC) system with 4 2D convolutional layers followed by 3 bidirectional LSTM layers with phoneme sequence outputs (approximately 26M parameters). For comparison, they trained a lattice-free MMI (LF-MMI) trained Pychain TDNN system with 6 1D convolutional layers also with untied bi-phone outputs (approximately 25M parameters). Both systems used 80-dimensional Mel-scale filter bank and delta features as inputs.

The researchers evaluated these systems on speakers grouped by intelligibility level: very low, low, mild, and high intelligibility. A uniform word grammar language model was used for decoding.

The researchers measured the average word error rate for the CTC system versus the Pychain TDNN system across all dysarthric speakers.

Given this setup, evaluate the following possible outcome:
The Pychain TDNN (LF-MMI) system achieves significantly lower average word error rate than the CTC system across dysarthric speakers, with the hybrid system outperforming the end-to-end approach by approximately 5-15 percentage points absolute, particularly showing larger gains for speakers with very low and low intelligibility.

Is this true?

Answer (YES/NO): NO